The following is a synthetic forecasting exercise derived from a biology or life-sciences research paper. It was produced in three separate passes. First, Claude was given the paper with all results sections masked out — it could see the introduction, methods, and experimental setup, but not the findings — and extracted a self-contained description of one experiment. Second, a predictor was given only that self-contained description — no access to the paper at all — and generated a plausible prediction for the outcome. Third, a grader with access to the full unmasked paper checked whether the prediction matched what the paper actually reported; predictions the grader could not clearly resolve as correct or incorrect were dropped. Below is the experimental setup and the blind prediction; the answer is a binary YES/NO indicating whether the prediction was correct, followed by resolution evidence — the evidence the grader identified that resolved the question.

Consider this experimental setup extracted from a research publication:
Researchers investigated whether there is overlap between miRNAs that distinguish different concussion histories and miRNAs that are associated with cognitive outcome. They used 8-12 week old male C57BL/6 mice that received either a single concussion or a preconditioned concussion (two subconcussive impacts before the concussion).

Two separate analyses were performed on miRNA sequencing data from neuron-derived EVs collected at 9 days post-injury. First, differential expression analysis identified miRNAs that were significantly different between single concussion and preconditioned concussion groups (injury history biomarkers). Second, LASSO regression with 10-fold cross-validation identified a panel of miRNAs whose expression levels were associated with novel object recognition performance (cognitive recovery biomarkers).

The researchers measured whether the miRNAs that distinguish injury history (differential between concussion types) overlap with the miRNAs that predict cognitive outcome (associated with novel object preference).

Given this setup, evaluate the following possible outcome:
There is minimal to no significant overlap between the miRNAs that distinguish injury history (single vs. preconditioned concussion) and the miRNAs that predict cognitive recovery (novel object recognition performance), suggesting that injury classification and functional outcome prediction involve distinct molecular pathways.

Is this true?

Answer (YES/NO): YES